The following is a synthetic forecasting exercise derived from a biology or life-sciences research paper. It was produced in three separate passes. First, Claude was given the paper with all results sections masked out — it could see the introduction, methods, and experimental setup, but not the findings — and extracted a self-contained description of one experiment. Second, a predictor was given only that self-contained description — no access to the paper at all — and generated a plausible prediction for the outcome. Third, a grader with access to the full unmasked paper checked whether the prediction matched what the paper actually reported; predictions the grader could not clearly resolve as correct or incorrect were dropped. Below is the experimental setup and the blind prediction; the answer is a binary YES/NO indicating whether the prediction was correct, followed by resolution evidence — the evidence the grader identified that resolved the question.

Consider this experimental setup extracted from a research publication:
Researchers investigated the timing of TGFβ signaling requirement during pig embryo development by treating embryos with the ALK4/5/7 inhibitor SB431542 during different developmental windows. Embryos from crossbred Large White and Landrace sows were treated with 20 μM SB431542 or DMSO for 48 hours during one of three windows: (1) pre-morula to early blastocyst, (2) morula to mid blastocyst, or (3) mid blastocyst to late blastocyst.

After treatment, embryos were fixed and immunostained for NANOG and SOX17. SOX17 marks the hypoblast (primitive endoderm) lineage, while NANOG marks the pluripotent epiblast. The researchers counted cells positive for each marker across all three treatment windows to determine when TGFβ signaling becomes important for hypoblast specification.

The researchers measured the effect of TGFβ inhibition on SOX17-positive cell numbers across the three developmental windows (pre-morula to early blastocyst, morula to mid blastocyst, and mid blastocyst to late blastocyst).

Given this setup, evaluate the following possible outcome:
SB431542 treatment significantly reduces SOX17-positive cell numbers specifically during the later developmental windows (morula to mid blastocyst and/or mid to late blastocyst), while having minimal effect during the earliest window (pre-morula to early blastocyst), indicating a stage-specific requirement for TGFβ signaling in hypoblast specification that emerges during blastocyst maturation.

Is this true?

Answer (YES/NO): NO